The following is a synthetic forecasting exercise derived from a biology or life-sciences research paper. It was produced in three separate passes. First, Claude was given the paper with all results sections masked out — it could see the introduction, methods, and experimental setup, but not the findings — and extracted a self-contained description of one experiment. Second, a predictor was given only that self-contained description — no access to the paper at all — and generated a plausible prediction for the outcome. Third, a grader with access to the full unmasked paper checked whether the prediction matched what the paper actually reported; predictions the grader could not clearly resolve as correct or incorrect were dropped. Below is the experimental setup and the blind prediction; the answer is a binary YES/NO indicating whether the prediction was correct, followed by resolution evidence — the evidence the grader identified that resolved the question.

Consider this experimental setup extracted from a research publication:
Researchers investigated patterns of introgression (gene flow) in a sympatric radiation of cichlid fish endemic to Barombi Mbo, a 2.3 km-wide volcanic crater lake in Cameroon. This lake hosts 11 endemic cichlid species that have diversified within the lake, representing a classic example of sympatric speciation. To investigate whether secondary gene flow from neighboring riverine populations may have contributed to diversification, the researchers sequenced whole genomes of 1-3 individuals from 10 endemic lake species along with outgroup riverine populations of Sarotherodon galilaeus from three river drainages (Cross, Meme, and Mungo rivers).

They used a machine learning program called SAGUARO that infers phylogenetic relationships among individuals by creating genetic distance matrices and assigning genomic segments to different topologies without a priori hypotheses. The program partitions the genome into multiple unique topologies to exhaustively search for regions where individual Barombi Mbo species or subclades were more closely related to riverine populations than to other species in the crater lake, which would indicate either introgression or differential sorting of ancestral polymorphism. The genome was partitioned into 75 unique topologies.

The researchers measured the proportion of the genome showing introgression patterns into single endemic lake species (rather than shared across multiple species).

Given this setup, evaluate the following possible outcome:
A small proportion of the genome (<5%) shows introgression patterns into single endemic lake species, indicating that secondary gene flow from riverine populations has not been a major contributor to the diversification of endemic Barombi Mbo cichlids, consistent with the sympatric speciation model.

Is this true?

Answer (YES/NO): YES